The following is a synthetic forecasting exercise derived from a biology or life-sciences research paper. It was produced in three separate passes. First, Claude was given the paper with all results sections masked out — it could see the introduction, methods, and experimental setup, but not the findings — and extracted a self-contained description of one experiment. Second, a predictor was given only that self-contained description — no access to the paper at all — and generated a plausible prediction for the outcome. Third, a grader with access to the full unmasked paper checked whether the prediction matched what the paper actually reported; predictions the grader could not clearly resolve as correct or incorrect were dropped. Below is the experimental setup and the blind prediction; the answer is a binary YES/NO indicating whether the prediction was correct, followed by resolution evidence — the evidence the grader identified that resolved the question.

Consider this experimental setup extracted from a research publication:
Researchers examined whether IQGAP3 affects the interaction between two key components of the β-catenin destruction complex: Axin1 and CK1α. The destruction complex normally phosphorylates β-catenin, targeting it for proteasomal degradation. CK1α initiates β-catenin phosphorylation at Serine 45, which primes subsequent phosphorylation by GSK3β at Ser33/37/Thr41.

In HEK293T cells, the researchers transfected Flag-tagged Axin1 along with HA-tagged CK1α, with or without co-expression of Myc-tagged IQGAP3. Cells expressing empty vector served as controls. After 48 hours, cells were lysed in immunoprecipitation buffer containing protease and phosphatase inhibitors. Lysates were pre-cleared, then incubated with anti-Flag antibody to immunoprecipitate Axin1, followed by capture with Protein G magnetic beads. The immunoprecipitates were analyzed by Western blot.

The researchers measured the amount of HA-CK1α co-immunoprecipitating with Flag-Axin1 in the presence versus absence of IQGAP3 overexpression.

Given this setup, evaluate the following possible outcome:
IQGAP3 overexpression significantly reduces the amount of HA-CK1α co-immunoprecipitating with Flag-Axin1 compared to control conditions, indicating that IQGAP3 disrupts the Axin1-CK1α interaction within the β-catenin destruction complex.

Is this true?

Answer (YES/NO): YES